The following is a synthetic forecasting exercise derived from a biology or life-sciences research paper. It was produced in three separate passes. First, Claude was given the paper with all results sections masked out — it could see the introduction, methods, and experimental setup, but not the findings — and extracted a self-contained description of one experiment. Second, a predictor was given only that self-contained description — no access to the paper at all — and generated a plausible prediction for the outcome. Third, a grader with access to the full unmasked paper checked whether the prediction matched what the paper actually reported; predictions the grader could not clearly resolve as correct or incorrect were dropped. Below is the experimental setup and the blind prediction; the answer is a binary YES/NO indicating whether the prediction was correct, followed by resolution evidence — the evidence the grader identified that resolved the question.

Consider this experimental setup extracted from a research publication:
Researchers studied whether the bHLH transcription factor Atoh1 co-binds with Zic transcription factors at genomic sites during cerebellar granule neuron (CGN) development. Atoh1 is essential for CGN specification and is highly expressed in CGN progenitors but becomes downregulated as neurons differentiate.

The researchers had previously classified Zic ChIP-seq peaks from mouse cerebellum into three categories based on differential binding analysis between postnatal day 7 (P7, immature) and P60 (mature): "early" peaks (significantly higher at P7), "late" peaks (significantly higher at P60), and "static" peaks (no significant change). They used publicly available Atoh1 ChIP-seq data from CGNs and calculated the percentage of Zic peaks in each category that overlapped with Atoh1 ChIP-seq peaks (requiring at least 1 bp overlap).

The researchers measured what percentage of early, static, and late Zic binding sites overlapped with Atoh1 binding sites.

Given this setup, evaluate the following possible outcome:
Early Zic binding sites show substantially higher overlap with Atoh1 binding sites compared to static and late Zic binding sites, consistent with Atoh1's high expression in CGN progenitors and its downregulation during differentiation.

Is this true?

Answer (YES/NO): YES